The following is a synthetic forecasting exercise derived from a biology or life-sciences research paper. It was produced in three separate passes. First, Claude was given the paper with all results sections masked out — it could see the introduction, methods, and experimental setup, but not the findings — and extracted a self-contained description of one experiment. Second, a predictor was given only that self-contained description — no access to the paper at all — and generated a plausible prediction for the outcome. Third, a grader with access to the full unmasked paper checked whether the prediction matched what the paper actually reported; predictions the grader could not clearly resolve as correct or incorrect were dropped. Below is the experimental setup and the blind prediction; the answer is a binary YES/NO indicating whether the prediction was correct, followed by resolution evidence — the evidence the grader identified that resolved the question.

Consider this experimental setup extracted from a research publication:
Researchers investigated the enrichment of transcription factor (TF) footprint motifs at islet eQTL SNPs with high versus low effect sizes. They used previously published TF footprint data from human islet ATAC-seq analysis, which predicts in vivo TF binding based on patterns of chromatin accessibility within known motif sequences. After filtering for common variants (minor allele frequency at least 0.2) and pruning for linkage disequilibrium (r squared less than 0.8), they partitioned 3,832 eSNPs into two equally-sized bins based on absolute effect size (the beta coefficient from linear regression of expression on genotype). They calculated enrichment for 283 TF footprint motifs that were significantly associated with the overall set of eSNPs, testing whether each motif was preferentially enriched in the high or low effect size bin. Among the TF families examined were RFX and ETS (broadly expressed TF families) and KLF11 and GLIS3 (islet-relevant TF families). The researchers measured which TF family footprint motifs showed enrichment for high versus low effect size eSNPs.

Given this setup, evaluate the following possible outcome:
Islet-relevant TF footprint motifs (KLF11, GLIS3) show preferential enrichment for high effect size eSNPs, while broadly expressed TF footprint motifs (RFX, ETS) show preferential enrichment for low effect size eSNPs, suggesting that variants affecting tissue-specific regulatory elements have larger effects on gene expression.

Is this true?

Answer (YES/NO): YES